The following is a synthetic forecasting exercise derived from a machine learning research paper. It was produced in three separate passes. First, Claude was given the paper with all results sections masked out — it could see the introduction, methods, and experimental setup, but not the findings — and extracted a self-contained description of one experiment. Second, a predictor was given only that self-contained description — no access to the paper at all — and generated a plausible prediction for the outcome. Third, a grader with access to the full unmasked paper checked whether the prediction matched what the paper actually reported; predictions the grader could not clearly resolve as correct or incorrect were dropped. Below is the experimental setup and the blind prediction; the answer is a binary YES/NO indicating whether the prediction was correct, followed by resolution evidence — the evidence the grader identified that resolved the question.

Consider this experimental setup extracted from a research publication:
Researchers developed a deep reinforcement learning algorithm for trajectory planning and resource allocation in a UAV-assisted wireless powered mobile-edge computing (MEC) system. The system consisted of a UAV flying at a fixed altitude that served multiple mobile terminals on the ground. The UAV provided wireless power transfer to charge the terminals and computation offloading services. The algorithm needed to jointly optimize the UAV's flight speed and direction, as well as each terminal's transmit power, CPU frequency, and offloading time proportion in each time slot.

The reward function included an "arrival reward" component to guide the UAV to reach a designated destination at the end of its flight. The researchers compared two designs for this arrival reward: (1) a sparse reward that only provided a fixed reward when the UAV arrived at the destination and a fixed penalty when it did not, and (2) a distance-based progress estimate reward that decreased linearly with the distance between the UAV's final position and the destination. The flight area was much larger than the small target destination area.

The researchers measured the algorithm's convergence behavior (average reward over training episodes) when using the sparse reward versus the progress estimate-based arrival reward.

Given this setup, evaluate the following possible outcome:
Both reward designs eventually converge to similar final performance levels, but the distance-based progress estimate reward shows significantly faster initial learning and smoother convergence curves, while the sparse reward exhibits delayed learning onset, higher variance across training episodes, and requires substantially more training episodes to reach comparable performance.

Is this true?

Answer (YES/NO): YES